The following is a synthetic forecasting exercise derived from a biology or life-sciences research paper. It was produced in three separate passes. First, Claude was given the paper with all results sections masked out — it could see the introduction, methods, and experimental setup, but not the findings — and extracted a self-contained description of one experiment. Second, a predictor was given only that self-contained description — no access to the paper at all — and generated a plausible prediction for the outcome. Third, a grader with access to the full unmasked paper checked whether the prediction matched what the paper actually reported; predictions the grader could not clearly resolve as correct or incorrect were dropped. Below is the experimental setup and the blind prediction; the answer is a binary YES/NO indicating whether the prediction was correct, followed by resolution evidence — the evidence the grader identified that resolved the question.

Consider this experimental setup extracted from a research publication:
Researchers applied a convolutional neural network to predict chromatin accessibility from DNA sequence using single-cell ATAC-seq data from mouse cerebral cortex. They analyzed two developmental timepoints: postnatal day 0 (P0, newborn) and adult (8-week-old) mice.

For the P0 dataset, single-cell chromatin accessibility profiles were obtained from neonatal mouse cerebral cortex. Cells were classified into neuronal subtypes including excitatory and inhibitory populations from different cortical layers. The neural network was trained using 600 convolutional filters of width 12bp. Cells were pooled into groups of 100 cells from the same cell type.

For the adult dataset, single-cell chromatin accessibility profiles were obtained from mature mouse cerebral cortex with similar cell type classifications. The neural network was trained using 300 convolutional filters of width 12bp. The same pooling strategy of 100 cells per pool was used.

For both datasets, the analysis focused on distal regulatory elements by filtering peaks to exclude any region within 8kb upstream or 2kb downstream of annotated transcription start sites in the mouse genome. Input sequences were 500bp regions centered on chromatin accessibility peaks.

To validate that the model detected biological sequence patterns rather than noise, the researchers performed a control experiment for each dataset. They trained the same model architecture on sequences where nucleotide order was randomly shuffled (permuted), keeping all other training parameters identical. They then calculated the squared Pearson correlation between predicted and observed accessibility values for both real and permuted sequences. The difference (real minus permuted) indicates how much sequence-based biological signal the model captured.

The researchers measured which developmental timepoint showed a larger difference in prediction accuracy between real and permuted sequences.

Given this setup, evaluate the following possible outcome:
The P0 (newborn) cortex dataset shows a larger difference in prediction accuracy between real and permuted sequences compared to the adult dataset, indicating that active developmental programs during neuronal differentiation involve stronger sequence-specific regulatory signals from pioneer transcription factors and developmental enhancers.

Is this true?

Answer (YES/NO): YES